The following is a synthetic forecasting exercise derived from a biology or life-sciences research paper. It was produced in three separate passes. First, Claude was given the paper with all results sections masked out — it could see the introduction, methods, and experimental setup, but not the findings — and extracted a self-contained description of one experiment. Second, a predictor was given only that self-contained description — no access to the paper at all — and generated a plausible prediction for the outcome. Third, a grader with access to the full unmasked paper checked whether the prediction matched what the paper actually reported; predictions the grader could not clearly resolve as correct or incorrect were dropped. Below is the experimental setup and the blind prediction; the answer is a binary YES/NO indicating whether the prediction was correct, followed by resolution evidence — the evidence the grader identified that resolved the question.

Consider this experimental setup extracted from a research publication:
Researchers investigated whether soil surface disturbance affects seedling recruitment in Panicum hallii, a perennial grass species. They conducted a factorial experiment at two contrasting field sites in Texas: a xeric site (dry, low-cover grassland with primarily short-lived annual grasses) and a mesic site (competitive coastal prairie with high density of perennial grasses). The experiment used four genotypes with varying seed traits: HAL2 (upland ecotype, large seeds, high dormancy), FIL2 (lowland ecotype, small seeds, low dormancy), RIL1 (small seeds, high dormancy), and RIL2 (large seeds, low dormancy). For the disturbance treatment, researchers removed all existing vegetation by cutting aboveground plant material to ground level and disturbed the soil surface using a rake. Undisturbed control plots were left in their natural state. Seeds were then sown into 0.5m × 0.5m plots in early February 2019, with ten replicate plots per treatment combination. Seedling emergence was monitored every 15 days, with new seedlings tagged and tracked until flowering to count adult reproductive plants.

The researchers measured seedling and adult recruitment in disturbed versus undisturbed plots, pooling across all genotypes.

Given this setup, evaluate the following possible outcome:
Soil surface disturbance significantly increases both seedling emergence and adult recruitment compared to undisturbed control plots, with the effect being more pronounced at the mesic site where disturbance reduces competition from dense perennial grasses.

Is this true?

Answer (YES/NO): NO